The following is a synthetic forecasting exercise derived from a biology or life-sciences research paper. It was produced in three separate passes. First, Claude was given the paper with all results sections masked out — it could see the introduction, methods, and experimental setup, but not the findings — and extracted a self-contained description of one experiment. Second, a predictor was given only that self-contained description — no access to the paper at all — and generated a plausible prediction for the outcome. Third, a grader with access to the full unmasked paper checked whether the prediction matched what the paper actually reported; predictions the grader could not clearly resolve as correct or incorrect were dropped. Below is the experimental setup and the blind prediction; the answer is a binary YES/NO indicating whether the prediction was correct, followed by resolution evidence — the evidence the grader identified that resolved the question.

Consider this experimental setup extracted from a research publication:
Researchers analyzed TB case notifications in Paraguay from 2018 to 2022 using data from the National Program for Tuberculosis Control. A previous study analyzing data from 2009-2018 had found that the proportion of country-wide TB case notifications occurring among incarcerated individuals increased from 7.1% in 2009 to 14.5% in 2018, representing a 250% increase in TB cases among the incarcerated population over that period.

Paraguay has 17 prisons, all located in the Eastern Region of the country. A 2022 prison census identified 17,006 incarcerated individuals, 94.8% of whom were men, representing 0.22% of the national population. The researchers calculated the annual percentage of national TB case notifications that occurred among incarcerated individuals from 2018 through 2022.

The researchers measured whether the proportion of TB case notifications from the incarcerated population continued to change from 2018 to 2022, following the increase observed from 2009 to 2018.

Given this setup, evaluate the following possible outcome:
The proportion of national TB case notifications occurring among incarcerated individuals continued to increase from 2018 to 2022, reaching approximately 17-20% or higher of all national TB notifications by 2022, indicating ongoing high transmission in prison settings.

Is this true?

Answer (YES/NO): YES